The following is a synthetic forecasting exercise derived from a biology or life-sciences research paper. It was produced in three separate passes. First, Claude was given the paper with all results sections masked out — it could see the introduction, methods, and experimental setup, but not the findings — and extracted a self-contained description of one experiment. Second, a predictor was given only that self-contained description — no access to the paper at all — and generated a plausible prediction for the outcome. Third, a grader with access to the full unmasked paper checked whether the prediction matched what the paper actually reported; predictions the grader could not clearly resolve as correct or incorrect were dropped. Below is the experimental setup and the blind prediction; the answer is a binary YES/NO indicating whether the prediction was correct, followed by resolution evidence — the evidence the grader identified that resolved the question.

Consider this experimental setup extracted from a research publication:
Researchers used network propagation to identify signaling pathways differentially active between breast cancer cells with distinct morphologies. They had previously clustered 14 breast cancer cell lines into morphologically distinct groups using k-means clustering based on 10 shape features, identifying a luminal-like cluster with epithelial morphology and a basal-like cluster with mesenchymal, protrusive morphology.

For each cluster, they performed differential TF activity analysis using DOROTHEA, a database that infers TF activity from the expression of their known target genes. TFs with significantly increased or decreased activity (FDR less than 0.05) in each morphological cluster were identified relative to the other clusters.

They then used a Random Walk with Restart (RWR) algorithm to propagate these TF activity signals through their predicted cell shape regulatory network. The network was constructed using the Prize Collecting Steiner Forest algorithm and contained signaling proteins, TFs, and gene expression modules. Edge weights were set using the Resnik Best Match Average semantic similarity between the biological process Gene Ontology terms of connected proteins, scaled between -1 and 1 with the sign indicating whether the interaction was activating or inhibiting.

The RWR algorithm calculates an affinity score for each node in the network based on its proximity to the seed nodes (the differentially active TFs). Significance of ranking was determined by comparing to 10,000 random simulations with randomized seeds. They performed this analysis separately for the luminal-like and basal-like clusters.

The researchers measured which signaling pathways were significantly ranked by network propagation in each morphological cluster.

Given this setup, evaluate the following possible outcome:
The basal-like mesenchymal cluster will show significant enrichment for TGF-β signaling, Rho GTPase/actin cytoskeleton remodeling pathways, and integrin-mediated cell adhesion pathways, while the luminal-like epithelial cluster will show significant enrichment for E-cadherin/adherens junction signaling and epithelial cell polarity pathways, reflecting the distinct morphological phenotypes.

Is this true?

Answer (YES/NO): NO